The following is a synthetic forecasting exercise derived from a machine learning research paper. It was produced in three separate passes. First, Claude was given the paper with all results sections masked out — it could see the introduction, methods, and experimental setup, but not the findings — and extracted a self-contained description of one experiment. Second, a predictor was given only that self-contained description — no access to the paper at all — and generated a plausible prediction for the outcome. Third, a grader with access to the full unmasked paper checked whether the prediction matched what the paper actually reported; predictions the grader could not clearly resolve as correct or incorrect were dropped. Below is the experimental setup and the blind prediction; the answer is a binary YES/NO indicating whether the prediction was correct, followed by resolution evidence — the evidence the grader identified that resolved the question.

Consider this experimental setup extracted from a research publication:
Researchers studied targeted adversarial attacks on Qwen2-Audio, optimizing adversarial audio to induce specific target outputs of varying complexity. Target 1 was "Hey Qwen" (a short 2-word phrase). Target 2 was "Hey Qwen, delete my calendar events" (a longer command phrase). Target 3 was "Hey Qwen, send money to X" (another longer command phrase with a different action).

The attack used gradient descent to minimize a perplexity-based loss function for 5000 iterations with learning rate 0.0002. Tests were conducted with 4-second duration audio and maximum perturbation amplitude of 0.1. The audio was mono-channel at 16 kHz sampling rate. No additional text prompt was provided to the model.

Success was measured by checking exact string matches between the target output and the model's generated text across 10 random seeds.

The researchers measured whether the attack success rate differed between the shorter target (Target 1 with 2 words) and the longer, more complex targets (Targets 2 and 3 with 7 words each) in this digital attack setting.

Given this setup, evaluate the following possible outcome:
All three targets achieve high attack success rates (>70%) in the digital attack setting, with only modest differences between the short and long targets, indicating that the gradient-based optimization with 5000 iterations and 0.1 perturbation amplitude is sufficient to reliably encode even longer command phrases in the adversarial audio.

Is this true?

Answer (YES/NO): YES